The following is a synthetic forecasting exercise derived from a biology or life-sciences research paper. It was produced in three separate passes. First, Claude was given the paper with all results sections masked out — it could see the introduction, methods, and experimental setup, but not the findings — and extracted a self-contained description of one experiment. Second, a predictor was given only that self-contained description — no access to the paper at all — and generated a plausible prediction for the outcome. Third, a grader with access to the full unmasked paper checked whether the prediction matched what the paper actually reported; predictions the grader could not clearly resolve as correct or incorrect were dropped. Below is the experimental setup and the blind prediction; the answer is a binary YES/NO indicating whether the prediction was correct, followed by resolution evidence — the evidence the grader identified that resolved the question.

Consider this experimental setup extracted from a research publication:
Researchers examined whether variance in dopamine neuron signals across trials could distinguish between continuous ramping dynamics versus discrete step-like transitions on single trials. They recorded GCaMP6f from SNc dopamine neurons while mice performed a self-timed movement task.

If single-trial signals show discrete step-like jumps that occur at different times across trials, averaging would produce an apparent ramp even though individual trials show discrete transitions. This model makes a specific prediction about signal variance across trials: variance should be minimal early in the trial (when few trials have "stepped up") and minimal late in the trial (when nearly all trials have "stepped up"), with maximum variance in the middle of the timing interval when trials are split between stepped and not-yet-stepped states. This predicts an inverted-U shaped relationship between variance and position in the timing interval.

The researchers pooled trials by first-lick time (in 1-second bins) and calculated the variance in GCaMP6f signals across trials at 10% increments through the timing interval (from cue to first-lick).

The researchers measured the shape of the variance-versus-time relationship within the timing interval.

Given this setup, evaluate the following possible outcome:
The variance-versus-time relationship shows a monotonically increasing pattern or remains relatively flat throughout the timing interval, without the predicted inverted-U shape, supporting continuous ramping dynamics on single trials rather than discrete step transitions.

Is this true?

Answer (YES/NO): NO